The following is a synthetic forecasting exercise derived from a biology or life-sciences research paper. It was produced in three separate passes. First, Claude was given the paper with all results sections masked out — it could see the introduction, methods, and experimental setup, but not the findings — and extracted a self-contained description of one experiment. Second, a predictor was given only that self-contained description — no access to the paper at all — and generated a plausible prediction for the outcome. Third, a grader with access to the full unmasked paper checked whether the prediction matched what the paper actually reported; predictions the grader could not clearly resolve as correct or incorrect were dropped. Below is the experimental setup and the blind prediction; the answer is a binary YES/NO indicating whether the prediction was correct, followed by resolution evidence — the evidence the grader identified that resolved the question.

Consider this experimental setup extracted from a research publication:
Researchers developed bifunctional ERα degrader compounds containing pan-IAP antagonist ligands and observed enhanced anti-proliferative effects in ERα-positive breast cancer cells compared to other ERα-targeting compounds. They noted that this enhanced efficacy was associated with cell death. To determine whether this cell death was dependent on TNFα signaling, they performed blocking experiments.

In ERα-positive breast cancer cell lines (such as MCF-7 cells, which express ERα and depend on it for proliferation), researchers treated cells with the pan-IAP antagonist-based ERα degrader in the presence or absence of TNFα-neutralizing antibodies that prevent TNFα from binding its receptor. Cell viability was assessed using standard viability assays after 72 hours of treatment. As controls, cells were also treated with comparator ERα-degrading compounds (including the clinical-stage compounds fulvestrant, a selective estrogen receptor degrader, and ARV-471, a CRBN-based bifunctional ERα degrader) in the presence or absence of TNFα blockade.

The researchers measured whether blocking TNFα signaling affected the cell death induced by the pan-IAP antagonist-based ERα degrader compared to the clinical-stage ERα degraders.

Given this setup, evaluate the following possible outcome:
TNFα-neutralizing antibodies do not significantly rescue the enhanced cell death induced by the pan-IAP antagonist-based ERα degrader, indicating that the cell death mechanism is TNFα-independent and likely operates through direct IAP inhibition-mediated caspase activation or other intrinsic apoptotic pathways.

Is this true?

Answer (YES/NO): NO